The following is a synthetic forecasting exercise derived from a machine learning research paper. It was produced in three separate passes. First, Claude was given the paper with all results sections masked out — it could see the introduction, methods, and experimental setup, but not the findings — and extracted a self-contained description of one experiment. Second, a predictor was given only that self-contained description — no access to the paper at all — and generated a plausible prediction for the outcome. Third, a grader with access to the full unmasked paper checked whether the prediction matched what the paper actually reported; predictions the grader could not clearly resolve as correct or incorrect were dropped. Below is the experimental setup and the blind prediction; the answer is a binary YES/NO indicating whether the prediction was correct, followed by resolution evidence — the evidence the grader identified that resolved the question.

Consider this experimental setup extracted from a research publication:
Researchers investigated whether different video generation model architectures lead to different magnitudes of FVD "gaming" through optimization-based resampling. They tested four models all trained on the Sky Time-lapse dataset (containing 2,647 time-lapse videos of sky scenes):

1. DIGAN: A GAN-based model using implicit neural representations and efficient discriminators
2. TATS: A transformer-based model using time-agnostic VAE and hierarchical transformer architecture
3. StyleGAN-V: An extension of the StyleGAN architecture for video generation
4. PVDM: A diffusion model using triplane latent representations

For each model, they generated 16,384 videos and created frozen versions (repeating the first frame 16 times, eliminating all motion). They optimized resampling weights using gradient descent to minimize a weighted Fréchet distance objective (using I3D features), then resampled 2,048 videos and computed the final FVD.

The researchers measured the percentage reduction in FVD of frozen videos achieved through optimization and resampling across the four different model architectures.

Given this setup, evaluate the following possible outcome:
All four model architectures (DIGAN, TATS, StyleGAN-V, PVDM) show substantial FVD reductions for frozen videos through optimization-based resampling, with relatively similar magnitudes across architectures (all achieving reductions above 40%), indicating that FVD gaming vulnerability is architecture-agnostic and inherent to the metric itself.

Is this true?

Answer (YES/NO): YES